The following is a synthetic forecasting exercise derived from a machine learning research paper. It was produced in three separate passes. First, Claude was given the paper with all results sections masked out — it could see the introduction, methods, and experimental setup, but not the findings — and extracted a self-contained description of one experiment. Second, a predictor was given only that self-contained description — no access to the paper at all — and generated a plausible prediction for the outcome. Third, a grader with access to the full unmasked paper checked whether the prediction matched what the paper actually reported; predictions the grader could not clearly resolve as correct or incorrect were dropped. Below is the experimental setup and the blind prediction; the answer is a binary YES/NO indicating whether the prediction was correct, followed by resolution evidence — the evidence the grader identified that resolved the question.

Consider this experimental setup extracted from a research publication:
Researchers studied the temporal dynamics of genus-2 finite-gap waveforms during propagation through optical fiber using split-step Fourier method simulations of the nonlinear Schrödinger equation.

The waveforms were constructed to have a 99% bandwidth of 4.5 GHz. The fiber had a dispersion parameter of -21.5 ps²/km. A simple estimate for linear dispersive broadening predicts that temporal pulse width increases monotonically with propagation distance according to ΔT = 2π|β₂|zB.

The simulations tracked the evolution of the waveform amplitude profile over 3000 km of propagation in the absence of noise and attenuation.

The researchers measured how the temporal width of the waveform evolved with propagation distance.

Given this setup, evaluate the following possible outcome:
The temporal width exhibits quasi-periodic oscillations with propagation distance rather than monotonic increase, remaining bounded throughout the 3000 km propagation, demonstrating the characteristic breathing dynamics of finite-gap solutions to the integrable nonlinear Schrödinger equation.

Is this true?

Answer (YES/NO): YES